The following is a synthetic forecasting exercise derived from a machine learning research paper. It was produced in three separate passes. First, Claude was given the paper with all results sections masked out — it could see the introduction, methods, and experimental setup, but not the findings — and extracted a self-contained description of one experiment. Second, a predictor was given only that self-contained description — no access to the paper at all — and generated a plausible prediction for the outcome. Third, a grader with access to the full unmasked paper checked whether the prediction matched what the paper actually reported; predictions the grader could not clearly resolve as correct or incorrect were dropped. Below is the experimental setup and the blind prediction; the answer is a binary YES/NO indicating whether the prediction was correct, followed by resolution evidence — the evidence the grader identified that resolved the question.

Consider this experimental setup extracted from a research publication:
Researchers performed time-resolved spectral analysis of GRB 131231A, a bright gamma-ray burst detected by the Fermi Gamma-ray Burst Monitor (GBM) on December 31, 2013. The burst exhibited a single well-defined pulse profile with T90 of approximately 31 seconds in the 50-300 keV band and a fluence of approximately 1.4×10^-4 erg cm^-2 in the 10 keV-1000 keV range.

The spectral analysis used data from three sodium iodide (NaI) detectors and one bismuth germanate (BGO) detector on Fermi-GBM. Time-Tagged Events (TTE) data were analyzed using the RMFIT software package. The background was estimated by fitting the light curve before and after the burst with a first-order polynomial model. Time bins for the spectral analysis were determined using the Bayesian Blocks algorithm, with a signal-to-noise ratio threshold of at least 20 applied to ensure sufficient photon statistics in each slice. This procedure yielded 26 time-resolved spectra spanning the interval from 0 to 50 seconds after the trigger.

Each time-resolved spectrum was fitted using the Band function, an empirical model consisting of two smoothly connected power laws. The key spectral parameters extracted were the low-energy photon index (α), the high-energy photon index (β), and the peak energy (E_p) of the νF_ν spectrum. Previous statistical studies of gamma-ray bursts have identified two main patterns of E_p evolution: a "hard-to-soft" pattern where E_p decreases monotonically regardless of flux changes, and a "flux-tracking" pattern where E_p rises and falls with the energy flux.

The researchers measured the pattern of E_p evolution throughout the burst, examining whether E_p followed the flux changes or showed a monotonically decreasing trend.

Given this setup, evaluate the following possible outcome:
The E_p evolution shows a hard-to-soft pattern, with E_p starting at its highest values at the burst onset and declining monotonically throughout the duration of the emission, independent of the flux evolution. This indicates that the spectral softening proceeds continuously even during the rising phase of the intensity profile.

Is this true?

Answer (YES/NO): NO